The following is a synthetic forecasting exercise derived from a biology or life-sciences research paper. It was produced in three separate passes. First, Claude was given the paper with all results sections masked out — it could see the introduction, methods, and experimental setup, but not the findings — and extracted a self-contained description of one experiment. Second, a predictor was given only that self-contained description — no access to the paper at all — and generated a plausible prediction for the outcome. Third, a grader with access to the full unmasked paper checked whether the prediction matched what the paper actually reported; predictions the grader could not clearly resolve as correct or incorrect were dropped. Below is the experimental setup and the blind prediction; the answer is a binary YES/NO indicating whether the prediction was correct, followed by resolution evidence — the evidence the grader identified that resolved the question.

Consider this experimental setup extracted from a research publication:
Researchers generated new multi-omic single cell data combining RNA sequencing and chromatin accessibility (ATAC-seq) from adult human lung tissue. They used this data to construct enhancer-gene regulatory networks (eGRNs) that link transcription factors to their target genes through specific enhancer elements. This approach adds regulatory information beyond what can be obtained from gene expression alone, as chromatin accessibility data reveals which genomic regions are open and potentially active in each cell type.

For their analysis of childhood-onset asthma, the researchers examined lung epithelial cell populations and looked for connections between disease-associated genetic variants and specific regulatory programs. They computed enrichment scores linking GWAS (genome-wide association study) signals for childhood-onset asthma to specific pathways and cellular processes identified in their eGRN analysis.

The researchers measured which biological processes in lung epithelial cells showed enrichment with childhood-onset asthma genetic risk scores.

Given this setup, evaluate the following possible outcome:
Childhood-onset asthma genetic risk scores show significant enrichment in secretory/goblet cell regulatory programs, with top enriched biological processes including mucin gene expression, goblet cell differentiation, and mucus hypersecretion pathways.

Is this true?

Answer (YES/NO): NO